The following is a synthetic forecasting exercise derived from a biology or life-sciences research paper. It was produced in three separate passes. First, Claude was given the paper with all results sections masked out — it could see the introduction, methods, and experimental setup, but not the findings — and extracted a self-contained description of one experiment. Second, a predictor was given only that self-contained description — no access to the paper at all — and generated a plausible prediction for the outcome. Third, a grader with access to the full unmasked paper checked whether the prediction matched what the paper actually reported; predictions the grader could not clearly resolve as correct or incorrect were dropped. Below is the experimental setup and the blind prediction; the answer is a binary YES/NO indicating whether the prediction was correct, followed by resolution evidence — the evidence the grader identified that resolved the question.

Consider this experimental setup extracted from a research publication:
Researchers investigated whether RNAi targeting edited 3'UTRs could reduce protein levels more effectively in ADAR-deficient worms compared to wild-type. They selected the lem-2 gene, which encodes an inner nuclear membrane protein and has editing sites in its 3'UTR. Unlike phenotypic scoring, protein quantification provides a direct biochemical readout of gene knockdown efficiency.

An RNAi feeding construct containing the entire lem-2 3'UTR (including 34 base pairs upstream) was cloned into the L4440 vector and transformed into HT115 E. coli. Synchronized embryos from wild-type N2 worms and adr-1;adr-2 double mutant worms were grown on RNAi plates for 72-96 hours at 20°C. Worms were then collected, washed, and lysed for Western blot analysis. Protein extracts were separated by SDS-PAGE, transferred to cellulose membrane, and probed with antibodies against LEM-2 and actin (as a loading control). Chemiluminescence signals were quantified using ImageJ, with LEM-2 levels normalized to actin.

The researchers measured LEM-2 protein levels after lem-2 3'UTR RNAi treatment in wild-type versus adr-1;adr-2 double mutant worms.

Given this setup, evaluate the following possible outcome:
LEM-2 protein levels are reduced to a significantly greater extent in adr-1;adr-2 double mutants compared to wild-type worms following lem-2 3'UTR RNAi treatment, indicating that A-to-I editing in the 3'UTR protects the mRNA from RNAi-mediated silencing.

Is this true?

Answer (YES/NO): YES